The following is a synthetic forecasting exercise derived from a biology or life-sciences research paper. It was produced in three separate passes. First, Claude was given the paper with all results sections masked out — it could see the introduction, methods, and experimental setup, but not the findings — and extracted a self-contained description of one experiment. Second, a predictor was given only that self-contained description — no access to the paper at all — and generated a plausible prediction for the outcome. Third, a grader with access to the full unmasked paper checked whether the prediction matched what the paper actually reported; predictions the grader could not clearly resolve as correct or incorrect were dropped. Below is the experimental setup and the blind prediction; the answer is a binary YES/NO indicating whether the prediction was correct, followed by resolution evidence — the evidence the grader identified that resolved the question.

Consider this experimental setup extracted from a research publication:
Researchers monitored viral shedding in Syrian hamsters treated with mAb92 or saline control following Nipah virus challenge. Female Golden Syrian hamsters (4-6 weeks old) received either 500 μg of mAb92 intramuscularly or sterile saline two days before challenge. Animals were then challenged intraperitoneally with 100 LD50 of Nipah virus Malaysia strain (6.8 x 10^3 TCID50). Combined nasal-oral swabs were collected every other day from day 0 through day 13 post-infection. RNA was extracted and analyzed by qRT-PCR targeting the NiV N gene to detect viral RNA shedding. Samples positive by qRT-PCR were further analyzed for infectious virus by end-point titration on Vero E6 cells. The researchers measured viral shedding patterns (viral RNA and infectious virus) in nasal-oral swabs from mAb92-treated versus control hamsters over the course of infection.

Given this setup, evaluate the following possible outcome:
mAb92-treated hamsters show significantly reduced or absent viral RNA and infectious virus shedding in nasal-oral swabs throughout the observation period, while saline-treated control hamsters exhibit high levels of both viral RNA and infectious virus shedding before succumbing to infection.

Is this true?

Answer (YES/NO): YES